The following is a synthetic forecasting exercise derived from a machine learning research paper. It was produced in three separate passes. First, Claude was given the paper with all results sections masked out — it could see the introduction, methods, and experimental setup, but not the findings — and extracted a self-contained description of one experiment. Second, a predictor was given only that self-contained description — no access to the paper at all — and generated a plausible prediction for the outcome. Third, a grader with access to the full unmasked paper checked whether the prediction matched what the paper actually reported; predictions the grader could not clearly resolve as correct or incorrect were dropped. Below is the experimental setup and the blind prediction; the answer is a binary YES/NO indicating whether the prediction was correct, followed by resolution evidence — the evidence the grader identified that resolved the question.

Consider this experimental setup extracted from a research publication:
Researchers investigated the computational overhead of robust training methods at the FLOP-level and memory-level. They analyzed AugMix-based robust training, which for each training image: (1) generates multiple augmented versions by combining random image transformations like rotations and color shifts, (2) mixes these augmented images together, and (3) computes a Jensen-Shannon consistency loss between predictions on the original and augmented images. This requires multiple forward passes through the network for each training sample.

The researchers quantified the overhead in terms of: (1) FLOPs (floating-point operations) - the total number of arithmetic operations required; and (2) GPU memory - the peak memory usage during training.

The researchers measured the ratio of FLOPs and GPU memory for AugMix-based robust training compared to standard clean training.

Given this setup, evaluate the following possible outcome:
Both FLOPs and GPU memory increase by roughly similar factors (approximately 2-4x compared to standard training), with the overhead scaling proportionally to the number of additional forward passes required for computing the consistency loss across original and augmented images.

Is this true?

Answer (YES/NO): YES